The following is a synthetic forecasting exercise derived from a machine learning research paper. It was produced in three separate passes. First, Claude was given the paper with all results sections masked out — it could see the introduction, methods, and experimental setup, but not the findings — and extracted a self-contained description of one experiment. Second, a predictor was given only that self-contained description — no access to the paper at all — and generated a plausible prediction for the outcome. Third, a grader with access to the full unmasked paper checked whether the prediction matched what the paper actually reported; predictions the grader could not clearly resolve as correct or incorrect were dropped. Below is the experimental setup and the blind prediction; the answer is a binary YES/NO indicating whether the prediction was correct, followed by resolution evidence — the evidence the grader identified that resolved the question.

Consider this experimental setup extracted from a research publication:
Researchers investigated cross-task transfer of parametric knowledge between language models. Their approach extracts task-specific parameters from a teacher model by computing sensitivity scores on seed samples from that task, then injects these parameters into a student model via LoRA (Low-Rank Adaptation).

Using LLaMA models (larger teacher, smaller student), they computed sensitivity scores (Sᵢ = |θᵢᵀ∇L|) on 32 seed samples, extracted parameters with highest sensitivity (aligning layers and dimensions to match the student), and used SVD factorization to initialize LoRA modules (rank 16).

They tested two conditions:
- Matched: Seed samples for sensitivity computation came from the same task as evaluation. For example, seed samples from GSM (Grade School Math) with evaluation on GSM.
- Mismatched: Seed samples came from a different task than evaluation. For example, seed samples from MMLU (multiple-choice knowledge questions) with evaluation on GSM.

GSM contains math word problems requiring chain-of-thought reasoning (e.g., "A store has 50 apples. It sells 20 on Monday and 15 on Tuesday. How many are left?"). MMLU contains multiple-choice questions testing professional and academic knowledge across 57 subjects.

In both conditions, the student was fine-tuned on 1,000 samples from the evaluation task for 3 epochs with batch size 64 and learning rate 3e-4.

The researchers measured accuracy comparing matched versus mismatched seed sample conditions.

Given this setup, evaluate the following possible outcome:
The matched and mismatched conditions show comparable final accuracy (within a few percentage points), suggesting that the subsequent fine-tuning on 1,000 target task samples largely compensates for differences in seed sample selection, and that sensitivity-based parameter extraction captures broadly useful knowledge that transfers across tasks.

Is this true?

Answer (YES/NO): NO